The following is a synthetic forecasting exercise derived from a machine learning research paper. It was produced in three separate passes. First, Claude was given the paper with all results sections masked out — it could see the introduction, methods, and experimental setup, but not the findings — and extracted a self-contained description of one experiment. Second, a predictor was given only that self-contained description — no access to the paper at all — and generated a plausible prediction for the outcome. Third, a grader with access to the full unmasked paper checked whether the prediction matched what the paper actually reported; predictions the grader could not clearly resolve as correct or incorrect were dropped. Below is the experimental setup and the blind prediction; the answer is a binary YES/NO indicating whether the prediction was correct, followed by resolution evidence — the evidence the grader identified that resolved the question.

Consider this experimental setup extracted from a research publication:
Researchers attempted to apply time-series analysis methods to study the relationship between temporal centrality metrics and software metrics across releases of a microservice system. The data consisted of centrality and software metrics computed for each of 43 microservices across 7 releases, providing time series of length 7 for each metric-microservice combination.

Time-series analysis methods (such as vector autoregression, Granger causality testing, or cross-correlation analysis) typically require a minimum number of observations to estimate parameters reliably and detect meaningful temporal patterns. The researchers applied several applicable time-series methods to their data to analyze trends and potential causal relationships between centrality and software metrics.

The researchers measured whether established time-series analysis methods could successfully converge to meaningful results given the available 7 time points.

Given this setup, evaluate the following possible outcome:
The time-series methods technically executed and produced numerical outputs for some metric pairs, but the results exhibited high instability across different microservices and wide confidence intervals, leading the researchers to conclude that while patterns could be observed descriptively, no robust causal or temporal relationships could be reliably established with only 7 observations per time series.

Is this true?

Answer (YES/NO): NO